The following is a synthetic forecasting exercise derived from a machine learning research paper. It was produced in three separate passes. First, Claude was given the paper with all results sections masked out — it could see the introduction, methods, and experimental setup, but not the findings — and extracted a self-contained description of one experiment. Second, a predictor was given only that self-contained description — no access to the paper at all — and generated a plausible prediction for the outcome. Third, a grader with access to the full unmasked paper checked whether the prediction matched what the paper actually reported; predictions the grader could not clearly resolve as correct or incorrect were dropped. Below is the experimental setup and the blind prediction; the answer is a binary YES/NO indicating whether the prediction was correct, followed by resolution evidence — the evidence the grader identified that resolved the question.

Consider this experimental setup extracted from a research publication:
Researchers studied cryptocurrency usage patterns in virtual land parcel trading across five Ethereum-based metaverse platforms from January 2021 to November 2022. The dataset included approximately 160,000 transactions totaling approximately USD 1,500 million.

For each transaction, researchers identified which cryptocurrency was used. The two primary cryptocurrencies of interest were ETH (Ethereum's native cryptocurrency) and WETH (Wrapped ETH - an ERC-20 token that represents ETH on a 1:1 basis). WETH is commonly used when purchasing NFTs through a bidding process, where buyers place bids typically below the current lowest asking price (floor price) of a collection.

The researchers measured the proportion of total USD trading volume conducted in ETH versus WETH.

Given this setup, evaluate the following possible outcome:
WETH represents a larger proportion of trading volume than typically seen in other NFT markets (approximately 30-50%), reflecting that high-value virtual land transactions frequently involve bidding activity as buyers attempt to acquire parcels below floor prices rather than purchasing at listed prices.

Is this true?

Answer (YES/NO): NO